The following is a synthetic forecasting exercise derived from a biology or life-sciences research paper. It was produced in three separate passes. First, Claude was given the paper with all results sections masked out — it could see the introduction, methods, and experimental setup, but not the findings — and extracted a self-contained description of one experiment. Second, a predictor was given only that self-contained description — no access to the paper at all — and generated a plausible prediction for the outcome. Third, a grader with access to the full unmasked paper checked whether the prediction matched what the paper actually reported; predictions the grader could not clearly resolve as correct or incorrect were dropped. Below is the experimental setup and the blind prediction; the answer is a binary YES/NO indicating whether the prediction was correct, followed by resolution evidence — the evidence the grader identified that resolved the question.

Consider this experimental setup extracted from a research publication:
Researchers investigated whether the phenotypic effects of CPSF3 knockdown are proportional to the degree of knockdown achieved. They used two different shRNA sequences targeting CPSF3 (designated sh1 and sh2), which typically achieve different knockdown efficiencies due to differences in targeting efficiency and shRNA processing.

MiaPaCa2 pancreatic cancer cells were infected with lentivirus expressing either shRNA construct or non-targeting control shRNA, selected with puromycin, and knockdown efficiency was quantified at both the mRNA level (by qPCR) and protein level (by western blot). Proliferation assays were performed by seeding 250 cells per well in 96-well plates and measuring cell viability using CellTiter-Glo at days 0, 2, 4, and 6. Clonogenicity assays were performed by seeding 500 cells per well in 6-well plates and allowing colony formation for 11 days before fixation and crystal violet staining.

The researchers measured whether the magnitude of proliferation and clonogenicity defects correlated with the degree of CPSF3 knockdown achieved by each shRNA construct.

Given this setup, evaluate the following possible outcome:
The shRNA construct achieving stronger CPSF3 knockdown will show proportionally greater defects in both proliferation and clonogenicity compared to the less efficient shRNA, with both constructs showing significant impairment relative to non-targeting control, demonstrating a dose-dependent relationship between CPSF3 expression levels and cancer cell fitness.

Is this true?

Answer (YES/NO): YES